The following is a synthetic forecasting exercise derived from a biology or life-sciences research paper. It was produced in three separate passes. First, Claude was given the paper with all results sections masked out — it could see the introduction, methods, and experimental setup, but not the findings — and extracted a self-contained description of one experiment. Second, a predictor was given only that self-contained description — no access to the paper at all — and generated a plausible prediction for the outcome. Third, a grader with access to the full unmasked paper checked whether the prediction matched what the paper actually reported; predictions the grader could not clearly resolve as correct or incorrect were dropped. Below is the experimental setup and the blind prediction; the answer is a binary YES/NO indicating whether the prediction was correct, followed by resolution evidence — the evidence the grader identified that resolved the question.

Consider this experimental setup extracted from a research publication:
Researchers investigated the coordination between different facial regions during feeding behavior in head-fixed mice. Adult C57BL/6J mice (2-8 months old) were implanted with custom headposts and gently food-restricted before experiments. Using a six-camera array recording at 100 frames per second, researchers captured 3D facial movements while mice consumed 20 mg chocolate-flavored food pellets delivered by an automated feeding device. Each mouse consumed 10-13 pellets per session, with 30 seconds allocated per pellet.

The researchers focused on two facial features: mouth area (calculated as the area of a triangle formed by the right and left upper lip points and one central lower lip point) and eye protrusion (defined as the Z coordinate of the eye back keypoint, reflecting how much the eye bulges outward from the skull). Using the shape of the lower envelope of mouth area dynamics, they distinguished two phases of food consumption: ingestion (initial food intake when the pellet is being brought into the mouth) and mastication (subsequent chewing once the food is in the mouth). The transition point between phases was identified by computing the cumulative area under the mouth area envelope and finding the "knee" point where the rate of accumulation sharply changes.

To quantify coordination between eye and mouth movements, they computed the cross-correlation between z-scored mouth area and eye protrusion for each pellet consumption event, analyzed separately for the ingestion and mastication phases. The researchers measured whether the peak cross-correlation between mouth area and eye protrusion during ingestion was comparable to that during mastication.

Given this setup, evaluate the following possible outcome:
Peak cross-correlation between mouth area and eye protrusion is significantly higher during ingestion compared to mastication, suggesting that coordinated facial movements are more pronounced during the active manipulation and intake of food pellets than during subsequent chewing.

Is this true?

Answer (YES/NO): NO